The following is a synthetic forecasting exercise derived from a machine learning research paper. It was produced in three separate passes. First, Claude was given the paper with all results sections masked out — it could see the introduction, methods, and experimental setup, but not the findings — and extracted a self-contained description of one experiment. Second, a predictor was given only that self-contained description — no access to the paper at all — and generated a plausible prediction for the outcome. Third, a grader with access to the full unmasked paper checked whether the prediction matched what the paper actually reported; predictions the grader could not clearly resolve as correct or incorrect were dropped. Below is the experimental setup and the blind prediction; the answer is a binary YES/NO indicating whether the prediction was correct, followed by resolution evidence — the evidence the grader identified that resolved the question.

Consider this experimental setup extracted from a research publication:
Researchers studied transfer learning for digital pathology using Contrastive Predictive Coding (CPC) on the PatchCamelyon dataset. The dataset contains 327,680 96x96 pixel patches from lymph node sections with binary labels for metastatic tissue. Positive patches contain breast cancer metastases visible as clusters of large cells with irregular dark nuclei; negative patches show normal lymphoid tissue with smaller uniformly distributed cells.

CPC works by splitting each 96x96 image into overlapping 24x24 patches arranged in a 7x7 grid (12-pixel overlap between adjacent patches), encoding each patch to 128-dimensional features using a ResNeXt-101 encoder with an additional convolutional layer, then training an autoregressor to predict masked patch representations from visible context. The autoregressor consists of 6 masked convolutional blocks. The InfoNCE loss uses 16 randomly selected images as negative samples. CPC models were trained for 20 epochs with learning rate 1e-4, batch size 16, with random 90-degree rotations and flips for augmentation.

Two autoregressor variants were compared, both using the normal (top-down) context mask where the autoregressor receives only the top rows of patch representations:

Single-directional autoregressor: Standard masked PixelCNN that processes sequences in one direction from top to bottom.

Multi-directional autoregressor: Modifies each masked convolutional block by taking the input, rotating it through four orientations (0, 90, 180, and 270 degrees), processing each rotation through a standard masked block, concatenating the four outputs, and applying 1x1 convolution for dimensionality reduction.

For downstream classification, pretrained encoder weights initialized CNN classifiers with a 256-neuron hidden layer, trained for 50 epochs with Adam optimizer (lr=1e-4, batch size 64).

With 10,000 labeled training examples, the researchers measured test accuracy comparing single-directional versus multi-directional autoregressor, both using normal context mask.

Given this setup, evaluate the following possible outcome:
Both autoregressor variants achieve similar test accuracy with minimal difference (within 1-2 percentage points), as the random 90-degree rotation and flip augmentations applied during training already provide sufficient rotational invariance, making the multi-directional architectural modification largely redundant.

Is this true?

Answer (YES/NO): YES